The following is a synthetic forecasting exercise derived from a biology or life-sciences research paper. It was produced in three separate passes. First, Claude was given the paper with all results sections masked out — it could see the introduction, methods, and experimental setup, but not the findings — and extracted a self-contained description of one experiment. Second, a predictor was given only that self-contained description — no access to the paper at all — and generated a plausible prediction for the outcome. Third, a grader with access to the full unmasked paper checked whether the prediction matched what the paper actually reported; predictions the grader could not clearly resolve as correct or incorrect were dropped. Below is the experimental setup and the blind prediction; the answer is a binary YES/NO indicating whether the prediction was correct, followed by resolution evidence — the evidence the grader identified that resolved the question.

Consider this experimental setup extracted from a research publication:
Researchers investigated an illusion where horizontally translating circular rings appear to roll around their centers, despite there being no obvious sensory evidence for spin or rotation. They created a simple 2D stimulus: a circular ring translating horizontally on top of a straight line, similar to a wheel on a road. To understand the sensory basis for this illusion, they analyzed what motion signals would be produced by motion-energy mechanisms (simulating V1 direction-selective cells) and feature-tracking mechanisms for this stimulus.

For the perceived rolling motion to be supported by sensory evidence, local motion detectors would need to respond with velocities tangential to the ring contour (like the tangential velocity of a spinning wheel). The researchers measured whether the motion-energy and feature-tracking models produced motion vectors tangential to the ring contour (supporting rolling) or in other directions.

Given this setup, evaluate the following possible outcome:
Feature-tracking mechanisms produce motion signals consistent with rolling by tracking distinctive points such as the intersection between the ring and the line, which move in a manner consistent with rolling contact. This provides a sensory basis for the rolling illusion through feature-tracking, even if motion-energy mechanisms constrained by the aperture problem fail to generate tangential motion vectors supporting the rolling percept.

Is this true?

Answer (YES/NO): NO